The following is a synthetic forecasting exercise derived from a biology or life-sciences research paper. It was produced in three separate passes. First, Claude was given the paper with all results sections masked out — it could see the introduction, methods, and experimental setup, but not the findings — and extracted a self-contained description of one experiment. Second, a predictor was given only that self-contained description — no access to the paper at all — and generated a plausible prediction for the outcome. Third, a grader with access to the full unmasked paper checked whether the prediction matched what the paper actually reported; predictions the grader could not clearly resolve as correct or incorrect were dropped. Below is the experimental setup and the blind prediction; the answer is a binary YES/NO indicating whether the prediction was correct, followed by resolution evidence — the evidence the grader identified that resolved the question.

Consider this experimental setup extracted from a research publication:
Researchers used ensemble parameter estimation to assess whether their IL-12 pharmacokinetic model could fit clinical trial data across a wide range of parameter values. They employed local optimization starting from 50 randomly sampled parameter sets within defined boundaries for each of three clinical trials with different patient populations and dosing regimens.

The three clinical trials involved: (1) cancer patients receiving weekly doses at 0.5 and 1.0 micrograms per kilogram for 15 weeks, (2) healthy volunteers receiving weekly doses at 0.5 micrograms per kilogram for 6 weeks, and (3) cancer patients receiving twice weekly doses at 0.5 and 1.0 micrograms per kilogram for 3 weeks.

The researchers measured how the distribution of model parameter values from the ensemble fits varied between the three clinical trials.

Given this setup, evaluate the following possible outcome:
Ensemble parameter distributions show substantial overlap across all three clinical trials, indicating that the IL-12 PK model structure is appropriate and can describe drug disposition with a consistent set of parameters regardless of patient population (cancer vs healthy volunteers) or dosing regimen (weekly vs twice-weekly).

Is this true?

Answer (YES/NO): YES